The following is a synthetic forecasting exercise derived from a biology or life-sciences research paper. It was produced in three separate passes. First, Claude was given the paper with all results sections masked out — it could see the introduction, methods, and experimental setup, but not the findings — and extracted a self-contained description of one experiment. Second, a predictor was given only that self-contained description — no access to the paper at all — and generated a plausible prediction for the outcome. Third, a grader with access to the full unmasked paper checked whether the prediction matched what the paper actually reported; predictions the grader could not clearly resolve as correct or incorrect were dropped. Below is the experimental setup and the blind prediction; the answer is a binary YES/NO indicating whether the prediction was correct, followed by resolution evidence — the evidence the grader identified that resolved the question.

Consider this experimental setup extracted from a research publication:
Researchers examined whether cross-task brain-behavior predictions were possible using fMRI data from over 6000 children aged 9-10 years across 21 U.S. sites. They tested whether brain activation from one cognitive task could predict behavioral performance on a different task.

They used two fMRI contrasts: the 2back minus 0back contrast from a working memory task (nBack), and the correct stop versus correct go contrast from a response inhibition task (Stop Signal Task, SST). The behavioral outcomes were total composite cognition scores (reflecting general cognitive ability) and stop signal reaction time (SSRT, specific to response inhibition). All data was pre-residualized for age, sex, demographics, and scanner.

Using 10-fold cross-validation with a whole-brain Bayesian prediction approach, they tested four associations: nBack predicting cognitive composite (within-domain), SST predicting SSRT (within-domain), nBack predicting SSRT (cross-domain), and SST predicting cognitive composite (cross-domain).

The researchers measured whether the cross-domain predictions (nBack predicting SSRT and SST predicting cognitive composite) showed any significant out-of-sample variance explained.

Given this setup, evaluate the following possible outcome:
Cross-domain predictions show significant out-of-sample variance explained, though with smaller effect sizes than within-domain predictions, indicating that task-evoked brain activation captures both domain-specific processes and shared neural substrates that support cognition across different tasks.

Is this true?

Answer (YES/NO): NO